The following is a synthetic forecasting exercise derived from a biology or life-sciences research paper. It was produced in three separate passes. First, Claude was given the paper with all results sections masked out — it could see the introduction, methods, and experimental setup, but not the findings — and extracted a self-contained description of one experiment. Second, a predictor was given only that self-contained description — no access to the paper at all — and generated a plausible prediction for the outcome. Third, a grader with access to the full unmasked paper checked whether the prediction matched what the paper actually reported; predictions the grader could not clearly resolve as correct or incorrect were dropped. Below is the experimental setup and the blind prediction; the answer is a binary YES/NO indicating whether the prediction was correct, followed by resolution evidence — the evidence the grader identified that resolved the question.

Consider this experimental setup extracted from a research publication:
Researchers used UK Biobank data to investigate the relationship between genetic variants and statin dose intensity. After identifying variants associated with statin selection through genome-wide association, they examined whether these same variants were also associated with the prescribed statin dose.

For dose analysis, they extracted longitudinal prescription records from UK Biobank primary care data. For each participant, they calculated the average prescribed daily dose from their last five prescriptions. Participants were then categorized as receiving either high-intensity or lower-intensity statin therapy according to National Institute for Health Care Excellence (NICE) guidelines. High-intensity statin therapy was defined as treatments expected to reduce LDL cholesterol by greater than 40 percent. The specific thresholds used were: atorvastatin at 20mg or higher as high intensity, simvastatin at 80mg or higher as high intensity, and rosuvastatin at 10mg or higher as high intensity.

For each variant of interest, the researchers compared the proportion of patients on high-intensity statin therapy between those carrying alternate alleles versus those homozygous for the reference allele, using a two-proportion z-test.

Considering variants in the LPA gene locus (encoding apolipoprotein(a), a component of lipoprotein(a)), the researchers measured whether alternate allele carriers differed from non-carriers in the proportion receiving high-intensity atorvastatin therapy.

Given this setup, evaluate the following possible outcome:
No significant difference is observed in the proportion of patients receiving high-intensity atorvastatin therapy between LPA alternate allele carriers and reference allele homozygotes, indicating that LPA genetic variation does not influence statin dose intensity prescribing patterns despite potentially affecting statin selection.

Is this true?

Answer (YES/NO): NO